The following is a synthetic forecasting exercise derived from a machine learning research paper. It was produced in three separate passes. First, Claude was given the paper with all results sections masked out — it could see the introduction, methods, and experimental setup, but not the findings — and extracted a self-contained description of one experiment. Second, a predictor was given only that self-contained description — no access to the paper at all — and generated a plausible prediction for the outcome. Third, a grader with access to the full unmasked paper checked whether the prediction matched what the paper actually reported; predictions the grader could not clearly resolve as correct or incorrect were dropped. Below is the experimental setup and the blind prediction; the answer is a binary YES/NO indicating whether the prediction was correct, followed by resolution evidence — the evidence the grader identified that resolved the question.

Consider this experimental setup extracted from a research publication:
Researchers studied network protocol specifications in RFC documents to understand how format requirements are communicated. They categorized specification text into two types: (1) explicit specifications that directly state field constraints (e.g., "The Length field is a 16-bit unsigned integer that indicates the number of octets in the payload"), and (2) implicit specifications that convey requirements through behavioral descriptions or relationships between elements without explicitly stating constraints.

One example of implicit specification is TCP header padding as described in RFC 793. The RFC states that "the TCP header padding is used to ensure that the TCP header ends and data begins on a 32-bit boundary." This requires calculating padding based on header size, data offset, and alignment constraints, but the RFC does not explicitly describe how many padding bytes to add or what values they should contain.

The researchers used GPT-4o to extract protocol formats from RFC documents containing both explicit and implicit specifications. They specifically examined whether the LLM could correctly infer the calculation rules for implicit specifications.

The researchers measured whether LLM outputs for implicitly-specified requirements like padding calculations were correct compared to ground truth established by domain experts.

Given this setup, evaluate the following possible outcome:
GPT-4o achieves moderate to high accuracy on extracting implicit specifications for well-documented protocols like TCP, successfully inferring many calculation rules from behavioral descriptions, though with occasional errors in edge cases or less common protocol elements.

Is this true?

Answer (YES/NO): NO